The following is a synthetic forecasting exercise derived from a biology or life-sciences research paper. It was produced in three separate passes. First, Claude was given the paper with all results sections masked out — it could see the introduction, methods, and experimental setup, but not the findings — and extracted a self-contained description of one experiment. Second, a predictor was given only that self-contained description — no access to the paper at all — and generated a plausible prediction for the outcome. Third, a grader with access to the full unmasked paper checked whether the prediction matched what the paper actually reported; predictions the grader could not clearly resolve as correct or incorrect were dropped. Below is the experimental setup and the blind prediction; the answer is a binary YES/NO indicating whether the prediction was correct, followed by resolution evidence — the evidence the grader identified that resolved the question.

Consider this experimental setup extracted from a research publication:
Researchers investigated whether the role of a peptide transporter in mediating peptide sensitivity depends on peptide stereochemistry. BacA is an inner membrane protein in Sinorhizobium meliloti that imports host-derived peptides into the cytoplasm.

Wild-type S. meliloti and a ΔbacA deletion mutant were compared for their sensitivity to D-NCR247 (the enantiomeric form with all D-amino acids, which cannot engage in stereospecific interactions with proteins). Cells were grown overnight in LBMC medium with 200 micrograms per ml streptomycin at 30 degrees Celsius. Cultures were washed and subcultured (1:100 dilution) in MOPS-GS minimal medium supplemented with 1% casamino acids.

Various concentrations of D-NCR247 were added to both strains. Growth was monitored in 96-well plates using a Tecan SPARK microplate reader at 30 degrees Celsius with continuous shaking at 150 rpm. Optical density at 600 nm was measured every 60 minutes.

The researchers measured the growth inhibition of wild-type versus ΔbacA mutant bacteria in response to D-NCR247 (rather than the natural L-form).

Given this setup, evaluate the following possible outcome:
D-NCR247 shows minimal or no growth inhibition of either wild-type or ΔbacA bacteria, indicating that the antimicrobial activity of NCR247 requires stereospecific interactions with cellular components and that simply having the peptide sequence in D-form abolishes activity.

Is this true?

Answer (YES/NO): NO